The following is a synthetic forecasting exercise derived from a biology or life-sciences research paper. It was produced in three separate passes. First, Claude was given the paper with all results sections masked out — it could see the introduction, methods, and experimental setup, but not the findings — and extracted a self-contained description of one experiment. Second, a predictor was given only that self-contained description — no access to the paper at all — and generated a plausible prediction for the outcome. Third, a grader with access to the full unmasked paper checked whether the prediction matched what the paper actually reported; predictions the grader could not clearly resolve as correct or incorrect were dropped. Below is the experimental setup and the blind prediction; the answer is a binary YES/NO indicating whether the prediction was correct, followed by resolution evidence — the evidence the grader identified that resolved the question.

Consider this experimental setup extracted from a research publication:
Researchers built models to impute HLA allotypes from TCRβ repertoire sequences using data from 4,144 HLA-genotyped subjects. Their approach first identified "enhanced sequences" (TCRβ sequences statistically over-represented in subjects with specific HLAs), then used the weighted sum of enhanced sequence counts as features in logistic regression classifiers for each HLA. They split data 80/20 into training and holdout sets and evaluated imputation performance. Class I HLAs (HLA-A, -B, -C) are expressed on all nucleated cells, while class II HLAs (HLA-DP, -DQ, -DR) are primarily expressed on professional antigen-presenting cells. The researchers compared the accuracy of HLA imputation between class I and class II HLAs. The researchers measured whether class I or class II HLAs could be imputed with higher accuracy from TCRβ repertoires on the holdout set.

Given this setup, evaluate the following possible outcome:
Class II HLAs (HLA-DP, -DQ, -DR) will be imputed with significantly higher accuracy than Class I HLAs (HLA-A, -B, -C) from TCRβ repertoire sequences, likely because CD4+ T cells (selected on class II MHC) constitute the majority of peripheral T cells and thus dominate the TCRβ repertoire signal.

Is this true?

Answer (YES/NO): NO